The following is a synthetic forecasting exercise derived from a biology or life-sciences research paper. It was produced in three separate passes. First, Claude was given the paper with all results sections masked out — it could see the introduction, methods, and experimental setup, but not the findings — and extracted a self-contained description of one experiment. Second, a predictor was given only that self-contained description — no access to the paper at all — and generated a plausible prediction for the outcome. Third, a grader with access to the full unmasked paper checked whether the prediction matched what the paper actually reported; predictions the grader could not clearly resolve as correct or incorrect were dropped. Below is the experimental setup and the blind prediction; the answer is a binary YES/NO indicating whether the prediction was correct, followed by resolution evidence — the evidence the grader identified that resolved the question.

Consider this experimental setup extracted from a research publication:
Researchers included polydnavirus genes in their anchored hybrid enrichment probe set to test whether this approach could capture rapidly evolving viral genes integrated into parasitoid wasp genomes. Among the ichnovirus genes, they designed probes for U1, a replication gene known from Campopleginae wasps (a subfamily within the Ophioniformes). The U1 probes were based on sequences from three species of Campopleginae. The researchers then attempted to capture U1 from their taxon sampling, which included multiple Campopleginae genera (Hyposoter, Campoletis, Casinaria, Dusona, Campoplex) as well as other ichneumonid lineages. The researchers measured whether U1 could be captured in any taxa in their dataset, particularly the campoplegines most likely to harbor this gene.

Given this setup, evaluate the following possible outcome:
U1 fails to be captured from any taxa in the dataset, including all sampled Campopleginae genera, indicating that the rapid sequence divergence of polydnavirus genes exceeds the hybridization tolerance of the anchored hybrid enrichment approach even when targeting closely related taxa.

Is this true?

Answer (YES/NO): YES